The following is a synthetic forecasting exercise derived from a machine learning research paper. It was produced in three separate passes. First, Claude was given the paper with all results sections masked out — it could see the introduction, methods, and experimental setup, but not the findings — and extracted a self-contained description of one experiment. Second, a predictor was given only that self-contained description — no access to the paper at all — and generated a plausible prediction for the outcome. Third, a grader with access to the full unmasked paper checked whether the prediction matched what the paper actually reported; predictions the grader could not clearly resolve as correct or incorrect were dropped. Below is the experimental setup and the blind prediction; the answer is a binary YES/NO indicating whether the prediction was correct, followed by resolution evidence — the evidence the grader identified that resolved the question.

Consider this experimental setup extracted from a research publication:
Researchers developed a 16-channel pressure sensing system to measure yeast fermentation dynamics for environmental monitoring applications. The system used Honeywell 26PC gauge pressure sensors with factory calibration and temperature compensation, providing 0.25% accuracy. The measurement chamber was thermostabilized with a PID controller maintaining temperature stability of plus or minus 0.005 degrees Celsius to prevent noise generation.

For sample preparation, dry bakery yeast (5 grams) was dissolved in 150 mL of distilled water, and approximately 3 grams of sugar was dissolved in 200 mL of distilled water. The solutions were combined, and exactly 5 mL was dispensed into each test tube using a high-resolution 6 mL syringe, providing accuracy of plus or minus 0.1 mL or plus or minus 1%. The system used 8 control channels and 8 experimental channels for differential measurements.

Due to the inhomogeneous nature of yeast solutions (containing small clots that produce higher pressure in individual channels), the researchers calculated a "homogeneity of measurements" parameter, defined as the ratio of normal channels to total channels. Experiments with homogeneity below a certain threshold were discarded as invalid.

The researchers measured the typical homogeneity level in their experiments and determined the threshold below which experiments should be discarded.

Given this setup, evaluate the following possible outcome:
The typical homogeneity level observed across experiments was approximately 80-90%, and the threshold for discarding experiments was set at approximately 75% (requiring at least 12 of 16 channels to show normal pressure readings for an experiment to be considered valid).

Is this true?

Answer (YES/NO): NO